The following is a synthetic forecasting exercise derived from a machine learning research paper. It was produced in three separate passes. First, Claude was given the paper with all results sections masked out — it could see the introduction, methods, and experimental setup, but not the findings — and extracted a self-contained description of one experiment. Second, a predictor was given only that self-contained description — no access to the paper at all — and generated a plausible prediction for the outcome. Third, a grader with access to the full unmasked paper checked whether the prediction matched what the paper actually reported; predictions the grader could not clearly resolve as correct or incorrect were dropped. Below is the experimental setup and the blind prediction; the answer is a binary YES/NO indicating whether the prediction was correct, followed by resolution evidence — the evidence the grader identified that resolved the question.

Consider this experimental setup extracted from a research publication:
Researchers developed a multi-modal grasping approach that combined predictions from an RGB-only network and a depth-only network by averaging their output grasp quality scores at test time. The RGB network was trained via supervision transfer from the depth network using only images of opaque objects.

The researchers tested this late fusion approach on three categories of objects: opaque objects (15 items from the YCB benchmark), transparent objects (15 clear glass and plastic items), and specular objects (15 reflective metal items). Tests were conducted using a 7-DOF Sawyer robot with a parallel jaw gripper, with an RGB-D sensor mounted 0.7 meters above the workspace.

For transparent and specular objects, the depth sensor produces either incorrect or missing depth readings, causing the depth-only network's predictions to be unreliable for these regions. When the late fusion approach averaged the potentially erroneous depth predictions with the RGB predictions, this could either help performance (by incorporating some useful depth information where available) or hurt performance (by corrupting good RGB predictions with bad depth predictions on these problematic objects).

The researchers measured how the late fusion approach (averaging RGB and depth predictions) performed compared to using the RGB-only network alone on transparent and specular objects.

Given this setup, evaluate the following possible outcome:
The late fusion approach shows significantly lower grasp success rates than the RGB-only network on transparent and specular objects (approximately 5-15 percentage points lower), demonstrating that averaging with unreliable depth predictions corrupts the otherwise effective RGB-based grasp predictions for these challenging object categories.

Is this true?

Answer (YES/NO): NO